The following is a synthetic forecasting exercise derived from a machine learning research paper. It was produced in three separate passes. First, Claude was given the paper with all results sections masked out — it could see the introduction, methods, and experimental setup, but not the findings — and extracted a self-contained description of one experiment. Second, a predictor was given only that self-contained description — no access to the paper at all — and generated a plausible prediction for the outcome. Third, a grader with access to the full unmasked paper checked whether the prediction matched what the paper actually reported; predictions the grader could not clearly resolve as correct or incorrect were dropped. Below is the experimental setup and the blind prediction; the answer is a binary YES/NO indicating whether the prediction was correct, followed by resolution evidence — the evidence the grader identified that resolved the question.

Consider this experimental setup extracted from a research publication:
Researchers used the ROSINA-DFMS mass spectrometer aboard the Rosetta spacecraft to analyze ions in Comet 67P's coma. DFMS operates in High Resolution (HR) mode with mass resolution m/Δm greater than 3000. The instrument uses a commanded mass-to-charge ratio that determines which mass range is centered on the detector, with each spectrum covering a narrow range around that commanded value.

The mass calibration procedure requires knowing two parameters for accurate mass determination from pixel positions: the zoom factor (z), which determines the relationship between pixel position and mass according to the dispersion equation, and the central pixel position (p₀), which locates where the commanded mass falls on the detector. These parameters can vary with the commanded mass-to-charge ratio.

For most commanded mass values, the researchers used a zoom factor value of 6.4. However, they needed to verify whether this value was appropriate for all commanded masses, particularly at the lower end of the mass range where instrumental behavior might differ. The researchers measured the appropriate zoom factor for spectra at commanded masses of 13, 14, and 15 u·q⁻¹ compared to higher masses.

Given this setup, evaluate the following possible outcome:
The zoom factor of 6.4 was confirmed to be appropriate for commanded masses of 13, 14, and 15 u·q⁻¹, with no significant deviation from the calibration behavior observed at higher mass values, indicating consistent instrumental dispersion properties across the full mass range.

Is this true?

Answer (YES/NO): NO